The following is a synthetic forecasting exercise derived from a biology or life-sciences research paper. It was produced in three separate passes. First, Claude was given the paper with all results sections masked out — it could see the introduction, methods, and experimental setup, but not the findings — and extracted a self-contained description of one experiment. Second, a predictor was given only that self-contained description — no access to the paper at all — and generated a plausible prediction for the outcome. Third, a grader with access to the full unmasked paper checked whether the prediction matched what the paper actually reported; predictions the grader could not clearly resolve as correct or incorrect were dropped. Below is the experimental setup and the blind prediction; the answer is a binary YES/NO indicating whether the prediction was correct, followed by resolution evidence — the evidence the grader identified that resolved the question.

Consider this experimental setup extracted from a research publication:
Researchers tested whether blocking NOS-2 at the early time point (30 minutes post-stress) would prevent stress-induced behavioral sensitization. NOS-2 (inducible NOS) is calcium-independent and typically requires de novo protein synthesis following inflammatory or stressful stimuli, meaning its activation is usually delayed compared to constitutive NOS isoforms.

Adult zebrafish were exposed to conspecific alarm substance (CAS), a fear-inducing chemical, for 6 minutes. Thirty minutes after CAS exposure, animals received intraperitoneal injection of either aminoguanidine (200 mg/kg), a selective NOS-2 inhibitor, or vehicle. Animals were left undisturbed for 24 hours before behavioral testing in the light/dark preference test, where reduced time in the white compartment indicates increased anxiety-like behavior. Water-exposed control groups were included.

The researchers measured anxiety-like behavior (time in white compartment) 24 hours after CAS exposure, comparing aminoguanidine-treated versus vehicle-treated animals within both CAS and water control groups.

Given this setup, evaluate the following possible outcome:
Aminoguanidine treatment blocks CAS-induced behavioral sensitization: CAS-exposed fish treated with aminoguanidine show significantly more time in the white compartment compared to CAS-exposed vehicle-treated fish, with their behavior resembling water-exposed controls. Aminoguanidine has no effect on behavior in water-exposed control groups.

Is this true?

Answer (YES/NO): NO